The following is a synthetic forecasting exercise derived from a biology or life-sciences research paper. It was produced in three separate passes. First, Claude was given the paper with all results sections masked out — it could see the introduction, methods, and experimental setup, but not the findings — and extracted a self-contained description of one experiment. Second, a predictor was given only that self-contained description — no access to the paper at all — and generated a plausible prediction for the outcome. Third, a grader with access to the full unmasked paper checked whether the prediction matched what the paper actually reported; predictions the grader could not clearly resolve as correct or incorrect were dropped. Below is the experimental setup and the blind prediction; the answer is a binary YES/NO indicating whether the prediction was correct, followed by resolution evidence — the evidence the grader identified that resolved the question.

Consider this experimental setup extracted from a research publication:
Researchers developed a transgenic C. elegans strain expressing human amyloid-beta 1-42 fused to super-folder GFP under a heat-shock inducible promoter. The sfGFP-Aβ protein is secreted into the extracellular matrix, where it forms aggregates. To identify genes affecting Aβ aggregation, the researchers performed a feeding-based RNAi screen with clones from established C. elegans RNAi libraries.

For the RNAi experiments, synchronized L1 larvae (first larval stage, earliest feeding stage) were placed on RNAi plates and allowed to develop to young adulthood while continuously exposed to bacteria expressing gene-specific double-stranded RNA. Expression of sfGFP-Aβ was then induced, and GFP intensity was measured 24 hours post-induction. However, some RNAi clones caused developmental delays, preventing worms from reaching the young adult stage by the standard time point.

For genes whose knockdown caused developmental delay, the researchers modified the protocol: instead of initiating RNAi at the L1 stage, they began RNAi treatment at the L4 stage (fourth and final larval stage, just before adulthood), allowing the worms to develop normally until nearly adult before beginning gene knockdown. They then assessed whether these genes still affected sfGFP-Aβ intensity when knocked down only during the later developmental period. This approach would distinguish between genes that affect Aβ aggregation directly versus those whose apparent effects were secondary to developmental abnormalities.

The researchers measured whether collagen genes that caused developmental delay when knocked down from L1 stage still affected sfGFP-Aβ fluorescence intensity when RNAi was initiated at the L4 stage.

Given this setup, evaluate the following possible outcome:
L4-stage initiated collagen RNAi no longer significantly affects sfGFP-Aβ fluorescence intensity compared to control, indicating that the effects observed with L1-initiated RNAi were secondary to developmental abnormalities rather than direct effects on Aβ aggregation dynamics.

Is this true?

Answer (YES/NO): NO